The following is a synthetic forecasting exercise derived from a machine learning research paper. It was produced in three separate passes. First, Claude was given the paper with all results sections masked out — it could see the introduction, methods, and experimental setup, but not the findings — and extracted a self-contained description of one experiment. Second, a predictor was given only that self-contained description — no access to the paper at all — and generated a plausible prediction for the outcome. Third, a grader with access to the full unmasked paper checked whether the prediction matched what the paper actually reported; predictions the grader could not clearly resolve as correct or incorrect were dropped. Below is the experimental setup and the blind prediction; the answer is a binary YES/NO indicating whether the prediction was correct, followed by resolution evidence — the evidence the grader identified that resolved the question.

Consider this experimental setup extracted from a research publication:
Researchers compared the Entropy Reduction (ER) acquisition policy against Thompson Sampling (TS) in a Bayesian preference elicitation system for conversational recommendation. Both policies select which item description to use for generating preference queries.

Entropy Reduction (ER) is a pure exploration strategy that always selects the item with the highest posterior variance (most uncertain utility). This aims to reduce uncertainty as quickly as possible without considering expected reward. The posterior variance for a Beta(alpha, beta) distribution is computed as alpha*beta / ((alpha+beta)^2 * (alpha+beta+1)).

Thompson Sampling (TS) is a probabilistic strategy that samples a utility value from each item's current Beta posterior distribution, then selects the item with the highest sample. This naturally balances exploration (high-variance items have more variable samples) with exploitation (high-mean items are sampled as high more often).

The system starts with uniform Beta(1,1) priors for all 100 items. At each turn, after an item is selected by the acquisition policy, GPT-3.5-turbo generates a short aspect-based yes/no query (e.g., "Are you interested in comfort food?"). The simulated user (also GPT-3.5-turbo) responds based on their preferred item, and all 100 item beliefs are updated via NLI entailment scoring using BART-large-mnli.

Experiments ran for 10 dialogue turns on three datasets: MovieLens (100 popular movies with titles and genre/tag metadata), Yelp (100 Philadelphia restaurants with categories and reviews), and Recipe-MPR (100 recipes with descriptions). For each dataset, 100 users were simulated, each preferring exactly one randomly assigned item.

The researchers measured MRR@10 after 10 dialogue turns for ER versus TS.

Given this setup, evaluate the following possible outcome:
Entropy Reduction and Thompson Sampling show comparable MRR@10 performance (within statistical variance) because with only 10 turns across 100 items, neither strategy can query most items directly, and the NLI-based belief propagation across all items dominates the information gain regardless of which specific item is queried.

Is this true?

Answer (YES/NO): NO